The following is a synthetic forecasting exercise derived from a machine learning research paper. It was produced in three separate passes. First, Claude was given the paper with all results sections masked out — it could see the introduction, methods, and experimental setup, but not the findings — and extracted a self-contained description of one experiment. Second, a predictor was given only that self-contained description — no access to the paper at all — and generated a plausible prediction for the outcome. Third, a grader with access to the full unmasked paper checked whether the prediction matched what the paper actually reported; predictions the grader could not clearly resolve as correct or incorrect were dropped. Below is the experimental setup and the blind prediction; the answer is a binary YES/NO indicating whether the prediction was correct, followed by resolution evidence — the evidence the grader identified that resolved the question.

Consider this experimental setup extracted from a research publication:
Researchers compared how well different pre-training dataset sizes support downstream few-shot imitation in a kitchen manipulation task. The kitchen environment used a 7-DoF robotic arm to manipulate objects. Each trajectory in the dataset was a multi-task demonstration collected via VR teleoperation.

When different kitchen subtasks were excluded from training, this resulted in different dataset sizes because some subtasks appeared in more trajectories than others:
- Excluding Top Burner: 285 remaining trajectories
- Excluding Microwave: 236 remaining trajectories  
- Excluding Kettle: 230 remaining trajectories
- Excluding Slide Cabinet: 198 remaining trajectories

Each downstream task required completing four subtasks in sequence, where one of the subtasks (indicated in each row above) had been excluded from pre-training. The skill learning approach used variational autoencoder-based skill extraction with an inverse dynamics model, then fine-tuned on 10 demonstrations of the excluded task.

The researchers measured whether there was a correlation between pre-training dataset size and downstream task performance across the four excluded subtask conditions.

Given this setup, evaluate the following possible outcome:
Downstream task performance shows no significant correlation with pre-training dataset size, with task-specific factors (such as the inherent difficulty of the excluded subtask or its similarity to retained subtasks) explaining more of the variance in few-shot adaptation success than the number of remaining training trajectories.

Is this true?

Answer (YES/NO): YES